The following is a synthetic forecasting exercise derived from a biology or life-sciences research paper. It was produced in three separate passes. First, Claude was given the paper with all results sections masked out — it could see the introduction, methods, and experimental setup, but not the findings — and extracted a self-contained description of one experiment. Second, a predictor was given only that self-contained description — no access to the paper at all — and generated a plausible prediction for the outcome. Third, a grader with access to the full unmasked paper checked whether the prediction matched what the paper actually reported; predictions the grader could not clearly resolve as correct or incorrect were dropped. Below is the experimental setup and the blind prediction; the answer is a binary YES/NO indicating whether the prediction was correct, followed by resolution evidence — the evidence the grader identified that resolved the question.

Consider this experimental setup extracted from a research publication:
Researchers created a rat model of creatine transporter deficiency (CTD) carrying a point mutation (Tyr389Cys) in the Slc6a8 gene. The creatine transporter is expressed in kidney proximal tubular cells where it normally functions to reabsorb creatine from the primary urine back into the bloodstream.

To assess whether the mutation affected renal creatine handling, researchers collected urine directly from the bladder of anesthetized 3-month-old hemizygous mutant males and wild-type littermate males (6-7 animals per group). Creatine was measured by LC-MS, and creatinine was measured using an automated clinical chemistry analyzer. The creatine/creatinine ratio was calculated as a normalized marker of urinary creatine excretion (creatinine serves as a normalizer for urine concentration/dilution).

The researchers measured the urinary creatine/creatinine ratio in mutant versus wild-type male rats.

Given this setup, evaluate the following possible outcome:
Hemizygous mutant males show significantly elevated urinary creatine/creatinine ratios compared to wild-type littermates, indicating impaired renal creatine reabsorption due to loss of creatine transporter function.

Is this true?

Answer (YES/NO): YES